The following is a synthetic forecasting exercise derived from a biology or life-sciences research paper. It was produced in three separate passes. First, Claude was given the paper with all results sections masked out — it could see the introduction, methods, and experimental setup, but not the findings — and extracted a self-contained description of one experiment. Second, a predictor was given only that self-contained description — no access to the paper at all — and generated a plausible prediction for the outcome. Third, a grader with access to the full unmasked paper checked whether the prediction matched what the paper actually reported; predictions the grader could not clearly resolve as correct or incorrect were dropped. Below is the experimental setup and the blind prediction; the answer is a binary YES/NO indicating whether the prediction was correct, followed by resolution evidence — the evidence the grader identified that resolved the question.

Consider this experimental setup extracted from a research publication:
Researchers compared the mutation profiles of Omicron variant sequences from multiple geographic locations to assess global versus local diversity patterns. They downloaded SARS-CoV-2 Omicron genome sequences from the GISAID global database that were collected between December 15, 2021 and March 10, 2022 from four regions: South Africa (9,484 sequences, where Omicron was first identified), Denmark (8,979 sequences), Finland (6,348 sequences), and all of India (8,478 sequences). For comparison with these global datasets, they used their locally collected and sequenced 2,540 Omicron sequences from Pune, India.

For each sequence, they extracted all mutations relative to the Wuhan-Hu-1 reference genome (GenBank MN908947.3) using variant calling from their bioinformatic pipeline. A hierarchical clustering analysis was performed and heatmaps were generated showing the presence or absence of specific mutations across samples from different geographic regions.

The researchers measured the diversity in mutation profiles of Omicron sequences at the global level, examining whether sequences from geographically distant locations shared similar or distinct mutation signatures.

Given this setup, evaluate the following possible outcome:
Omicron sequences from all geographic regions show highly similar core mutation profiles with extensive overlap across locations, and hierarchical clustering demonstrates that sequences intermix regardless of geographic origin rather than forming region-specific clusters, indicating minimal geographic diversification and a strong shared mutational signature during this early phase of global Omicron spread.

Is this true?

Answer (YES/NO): NO